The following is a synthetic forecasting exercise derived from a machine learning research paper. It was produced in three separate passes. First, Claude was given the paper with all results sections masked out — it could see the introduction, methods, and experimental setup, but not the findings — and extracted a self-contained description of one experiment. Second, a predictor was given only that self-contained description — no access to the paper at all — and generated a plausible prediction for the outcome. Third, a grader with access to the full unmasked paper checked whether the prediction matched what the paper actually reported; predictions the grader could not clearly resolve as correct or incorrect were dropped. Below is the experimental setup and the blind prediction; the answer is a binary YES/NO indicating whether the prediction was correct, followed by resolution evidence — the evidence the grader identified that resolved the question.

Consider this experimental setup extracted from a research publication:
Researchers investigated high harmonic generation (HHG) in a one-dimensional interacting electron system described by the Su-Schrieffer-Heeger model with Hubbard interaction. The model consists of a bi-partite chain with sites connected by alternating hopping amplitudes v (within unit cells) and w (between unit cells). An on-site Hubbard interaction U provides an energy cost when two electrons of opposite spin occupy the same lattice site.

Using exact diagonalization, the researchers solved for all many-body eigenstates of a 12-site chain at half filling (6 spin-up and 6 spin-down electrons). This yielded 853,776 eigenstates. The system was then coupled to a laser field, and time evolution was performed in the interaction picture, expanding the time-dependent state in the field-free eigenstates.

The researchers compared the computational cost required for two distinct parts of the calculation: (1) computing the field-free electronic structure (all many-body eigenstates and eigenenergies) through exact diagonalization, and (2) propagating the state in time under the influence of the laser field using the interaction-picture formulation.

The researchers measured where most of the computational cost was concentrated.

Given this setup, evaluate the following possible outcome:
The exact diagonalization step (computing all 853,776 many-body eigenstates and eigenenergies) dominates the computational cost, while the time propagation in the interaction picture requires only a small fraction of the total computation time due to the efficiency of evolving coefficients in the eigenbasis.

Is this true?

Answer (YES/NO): YES